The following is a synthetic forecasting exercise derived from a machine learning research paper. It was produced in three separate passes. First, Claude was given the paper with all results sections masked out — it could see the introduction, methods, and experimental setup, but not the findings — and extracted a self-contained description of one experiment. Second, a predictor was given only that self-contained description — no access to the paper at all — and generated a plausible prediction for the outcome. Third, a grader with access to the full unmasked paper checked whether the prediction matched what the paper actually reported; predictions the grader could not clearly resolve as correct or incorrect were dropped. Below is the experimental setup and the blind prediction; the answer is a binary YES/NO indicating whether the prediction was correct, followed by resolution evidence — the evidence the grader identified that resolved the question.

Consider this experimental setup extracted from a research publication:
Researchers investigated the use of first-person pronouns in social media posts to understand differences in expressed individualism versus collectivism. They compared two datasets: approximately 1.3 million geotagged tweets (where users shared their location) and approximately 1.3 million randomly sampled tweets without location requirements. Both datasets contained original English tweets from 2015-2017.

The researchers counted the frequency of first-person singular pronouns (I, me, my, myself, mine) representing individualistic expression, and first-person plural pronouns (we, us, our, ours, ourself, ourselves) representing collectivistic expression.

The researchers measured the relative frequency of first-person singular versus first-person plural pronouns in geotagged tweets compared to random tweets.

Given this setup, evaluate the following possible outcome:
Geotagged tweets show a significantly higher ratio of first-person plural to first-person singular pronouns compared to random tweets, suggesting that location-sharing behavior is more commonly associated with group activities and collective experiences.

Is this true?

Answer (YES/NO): YES